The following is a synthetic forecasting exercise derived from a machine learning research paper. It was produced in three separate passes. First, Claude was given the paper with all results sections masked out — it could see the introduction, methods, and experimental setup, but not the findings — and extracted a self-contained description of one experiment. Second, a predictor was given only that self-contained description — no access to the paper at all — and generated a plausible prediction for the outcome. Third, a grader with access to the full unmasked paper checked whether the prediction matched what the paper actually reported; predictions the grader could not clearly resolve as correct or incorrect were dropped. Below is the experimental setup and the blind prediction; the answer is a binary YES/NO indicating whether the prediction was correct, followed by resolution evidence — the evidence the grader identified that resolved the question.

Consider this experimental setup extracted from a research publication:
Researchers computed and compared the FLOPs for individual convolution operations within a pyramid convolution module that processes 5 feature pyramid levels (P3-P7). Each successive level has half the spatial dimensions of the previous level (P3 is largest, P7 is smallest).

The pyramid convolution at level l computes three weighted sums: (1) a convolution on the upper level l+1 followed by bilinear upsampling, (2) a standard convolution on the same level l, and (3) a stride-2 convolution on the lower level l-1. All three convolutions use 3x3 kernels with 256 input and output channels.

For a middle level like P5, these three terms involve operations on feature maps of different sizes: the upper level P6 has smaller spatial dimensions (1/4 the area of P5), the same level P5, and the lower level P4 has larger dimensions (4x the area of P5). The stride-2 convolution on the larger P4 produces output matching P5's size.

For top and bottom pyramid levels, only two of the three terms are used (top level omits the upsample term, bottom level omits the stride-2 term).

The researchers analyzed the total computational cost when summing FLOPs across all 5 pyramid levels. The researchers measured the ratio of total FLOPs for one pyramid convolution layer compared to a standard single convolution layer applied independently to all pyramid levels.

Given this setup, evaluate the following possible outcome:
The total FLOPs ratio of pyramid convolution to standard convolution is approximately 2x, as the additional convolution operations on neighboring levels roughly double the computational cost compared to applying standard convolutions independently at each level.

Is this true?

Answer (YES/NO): NO